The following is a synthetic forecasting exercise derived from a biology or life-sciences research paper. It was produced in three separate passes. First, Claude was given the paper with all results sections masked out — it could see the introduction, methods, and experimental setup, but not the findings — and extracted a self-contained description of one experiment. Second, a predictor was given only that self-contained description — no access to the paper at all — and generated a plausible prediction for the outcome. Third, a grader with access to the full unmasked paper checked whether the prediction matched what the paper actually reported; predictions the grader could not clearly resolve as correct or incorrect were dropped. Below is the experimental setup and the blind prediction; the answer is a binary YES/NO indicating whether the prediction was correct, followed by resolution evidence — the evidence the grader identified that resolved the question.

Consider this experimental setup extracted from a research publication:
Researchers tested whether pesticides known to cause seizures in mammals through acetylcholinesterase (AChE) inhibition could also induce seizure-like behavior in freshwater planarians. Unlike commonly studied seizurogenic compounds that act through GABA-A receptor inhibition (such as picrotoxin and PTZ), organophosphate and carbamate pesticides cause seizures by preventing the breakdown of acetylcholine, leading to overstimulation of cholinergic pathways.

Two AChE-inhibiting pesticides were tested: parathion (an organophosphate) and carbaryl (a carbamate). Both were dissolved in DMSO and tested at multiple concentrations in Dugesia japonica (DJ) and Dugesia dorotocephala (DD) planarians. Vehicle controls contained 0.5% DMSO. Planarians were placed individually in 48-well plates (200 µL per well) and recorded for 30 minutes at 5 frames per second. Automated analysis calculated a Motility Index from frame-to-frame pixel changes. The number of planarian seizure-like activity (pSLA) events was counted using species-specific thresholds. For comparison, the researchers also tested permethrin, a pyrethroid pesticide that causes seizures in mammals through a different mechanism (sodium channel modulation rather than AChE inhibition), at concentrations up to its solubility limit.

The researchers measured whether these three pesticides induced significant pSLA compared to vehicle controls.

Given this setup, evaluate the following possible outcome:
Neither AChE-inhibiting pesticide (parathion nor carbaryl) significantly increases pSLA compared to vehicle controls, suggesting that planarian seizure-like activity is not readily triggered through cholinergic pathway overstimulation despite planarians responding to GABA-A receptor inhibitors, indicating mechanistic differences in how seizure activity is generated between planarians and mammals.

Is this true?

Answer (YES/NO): NO